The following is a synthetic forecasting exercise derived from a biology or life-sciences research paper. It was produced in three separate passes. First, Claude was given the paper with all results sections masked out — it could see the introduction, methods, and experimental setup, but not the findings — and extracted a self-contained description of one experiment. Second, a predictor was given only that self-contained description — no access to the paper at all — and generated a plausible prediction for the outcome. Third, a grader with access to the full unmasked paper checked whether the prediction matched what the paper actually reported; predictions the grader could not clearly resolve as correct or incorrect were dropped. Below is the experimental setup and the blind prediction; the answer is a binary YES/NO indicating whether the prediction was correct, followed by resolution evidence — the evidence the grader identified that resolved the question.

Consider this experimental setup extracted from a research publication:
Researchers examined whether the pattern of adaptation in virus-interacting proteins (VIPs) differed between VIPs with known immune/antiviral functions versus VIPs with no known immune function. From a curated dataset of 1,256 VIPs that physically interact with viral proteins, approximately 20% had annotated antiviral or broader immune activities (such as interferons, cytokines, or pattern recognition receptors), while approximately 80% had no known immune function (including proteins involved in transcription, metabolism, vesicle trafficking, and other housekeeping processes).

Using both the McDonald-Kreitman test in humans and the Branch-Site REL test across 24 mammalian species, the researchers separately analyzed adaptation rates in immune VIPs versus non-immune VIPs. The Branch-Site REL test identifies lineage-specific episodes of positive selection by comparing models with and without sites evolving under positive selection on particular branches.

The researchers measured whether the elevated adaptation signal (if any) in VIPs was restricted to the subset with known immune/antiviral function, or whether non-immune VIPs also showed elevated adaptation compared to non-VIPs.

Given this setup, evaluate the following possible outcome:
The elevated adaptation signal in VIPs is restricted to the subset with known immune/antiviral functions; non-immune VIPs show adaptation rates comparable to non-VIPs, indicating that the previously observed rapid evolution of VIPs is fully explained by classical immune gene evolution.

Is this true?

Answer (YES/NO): NO